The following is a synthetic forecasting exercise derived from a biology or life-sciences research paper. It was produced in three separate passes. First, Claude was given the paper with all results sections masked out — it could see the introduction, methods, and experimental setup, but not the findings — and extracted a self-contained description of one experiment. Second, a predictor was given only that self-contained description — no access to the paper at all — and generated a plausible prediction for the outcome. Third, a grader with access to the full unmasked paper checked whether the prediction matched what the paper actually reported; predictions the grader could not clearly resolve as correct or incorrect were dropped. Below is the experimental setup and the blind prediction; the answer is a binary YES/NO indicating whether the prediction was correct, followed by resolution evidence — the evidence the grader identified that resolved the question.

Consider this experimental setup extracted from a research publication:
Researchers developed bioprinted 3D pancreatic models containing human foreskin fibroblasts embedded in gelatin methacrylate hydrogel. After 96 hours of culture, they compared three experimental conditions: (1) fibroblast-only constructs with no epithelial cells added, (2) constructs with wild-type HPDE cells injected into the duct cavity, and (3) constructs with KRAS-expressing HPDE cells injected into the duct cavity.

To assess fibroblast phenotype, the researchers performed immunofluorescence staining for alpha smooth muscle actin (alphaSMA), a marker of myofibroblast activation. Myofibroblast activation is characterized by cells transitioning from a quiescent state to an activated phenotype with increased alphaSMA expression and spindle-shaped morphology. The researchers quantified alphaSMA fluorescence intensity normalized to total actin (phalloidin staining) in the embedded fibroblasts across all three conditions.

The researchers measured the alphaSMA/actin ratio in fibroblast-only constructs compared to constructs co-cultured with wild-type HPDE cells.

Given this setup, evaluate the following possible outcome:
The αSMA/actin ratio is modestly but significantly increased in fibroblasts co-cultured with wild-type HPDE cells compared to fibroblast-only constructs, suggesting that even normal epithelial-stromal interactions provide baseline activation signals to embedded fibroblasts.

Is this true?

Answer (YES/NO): NO